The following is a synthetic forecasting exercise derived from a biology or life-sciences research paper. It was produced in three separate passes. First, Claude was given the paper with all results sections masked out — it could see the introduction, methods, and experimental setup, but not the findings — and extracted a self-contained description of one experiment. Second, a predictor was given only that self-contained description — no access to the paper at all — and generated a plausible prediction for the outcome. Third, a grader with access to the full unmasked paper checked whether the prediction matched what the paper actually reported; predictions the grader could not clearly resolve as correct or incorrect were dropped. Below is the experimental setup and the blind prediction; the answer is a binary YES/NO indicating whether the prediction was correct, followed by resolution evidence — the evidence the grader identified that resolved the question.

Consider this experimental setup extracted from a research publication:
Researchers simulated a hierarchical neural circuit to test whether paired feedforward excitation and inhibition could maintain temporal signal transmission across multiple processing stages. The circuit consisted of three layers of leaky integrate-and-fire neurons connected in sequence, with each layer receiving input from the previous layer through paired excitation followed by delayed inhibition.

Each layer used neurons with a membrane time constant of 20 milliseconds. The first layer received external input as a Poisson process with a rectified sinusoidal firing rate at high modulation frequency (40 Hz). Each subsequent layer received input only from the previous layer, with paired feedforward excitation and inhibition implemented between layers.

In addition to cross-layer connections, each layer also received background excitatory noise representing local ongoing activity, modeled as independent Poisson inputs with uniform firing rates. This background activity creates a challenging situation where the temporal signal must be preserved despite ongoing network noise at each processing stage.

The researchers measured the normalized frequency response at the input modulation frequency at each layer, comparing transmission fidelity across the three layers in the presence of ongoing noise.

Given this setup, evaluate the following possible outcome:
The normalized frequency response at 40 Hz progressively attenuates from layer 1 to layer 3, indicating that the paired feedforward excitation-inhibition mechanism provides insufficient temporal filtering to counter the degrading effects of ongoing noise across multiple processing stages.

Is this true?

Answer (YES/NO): NO